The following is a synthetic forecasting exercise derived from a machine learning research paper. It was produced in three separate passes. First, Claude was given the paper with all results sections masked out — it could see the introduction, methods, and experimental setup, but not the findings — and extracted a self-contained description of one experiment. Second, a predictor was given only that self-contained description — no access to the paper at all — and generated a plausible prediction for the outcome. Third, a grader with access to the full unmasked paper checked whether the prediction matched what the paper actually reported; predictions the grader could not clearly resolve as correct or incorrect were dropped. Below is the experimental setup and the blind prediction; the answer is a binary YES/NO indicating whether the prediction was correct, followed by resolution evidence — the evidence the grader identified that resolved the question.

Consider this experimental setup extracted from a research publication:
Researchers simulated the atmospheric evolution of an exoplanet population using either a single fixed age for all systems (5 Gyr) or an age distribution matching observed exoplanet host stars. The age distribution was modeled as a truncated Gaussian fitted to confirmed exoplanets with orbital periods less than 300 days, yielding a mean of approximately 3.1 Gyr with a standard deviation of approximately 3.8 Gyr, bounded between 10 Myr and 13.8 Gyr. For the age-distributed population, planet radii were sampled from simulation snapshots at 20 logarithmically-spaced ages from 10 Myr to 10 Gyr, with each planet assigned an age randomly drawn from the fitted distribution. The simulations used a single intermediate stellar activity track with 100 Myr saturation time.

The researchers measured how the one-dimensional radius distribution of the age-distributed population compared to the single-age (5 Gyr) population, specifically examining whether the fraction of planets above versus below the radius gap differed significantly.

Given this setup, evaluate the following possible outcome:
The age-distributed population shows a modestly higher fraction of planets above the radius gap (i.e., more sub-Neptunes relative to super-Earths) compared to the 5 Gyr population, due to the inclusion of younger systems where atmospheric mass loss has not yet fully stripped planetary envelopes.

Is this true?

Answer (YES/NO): YES